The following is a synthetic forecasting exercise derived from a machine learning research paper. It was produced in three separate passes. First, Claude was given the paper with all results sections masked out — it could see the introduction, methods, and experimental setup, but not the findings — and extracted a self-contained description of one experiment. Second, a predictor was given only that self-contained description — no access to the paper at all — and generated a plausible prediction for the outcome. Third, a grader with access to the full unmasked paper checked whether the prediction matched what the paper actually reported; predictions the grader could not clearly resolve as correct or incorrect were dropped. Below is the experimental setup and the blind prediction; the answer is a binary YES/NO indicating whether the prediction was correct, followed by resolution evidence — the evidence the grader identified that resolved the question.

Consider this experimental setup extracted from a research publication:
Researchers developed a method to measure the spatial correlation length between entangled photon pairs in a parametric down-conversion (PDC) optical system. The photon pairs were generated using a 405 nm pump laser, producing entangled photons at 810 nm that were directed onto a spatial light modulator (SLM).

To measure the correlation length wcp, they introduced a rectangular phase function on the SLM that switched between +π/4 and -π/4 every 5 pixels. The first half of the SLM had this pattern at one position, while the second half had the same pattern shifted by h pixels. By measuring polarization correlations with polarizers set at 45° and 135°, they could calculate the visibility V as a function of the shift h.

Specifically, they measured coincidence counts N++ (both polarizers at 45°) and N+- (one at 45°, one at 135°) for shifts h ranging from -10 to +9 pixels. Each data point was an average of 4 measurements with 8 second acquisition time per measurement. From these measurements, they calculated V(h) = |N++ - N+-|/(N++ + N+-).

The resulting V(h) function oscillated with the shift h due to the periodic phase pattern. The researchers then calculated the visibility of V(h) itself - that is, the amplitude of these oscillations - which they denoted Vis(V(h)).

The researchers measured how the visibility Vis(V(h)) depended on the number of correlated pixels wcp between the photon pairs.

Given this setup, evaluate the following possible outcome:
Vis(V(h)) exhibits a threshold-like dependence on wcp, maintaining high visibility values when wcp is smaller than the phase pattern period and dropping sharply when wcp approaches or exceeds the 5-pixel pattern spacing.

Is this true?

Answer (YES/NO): NO